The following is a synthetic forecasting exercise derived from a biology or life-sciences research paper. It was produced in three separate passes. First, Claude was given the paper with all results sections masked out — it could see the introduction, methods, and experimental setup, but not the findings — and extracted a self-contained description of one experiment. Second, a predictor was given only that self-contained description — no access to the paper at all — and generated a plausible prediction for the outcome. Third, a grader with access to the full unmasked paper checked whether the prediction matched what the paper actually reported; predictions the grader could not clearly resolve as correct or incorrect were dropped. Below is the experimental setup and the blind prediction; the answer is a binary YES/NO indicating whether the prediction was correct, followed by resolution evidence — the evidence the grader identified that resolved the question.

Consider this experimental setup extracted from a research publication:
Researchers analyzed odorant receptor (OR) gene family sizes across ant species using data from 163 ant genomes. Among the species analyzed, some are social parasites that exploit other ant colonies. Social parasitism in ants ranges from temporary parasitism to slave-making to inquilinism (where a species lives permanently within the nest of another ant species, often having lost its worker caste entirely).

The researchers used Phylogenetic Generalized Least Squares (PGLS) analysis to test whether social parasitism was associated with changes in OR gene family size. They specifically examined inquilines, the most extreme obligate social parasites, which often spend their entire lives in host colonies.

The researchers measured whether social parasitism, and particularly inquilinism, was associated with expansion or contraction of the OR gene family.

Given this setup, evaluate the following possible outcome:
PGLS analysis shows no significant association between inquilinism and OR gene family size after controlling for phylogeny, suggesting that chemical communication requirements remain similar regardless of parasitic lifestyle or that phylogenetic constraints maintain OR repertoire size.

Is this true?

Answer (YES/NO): NO